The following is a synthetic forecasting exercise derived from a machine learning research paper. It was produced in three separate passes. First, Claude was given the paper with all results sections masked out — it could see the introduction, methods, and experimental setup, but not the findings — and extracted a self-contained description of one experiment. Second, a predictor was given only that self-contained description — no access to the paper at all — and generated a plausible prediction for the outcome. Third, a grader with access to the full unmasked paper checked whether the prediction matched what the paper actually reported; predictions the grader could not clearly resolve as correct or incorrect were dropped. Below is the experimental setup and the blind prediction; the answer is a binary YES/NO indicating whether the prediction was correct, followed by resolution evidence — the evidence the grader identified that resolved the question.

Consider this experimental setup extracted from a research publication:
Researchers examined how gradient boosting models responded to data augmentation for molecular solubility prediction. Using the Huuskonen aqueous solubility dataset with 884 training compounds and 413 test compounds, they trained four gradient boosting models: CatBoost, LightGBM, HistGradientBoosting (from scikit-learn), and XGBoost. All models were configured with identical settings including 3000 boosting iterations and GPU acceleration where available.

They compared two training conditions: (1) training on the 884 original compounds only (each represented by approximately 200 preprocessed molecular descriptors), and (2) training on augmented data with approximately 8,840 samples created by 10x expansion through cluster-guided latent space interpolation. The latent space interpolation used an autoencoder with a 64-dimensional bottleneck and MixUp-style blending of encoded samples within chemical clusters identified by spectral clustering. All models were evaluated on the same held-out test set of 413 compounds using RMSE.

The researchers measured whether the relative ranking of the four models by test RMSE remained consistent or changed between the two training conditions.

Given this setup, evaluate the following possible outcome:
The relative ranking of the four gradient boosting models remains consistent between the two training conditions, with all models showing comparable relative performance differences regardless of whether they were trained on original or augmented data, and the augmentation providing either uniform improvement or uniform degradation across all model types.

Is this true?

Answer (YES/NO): NO